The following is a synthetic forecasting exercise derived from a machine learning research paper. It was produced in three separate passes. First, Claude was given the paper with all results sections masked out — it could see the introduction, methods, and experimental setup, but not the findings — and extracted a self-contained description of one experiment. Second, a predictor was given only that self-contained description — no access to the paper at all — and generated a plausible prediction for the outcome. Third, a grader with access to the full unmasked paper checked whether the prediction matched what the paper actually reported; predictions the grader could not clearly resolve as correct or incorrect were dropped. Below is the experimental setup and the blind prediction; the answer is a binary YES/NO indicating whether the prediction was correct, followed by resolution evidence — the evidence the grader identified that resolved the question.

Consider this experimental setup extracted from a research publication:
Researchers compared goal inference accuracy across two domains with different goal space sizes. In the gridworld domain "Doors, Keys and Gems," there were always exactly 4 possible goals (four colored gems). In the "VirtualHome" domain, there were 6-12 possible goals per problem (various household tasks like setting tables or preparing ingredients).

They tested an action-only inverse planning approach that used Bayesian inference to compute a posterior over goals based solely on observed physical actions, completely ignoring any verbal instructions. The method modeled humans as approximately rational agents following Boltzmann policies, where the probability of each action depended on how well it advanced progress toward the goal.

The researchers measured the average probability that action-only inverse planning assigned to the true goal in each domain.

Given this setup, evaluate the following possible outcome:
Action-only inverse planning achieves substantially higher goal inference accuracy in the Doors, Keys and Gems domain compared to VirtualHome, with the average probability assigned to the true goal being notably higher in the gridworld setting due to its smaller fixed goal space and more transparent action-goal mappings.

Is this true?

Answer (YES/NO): NO